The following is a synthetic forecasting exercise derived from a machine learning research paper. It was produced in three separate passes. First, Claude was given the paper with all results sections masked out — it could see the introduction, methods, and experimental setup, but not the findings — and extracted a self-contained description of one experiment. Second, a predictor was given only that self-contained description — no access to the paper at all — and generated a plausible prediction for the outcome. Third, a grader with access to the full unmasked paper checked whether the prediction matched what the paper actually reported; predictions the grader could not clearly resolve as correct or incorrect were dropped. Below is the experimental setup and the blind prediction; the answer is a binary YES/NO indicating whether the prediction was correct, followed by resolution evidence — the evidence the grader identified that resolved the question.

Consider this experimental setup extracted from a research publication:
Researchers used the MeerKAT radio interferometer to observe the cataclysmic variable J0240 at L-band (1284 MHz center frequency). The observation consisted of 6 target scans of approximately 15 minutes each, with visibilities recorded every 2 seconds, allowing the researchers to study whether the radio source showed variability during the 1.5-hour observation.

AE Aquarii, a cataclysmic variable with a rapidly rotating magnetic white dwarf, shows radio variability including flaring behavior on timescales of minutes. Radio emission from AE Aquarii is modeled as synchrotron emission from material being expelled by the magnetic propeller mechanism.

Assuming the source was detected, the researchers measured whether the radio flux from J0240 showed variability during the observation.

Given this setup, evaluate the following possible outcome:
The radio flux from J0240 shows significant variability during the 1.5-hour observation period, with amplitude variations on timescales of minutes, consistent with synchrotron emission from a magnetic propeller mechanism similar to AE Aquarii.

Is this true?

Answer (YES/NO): YES